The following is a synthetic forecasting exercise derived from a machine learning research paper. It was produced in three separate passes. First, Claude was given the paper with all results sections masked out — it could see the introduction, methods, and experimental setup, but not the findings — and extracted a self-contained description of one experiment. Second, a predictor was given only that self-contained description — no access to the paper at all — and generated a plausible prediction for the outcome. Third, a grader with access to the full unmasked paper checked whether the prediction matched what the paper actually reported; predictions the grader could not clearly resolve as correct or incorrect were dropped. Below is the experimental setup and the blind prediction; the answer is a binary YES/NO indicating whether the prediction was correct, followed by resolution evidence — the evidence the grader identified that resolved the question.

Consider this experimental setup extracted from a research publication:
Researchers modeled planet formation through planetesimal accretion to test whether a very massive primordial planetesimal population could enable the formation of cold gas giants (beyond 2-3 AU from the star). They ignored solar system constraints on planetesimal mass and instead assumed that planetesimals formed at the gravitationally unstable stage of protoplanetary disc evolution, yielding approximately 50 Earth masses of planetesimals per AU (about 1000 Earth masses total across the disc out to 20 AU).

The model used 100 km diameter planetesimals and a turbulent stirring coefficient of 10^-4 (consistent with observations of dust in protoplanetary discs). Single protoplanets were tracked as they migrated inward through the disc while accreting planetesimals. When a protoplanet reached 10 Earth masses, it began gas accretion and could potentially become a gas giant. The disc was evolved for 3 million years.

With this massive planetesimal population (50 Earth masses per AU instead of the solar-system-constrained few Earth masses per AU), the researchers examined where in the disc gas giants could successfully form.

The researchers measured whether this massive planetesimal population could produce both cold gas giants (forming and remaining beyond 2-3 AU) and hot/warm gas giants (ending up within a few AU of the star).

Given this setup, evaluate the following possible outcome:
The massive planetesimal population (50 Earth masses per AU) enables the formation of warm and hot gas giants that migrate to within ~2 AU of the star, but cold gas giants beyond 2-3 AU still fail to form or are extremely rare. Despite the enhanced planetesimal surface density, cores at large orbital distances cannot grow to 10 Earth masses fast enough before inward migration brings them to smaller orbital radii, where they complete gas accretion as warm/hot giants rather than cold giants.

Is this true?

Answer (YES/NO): YES